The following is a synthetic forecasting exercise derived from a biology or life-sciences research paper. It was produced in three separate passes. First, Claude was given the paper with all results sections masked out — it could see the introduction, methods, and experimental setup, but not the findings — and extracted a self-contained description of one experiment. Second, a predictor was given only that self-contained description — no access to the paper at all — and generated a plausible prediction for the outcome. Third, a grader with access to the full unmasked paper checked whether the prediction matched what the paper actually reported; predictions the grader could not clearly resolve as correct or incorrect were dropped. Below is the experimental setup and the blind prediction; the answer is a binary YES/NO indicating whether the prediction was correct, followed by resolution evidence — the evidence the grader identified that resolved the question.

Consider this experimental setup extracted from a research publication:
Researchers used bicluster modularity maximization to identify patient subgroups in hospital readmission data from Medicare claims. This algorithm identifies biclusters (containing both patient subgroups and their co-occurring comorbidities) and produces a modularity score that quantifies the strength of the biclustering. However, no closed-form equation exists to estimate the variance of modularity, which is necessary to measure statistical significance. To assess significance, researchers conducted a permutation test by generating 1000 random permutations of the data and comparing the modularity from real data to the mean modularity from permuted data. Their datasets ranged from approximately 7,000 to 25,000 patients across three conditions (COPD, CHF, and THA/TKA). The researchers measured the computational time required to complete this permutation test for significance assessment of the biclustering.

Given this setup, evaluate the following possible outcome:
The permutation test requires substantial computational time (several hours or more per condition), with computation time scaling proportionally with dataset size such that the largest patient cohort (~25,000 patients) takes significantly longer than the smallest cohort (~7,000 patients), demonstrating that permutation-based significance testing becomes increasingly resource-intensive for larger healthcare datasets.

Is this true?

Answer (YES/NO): NO